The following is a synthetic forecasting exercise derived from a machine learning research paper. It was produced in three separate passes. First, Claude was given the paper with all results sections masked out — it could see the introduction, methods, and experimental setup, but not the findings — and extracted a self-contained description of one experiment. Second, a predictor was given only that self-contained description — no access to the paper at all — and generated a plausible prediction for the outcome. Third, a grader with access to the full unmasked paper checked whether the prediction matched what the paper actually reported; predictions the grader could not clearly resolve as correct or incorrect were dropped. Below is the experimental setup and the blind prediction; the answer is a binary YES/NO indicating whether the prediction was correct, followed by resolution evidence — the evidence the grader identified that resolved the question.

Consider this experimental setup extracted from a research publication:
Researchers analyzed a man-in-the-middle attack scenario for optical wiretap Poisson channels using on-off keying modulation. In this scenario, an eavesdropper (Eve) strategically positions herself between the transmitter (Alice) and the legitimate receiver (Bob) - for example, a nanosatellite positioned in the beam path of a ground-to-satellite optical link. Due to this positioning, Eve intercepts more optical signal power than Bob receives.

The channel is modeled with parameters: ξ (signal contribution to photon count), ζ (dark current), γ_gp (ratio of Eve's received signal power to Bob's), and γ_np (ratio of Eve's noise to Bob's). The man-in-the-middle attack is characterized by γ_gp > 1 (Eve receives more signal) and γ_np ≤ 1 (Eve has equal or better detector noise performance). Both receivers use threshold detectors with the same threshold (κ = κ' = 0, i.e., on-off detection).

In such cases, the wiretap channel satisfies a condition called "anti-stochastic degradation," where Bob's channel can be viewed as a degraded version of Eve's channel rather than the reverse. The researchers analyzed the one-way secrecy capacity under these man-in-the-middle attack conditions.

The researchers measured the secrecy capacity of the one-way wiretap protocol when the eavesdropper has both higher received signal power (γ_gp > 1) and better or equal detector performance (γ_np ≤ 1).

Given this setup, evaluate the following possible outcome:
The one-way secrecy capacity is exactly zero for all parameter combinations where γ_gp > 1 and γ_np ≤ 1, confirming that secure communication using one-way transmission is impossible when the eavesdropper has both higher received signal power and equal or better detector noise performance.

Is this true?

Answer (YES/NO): YES